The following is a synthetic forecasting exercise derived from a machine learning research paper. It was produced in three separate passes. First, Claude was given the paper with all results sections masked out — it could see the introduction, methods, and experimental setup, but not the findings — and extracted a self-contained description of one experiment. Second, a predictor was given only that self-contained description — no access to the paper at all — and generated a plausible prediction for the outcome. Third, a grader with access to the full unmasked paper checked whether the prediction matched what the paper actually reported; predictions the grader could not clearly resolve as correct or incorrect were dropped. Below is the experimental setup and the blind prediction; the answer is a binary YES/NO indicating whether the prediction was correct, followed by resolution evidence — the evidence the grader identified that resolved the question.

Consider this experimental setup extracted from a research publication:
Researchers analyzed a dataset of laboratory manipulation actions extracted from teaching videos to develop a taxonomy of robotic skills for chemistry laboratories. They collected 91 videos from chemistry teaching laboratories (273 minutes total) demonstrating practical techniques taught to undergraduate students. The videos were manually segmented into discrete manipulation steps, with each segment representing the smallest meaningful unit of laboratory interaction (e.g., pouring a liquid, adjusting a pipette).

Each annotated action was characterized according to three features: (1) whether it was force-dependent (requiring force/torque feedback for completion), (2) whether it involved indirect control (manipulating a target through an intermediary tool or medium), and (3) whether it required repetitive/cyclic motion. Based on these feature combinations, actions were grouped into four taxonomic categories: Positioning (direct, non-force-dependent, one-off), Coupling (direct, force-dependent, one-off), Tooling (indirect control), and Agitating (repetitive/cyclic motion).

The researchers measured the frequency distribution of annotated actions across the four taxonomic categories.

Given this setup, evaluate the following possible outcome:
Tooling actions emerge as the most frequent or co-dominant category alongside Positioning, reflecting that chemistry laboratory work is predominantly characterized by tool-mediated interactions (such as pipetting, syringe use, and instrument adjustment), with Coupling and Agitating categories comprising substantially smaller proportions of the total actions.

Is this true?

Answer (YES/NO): NO